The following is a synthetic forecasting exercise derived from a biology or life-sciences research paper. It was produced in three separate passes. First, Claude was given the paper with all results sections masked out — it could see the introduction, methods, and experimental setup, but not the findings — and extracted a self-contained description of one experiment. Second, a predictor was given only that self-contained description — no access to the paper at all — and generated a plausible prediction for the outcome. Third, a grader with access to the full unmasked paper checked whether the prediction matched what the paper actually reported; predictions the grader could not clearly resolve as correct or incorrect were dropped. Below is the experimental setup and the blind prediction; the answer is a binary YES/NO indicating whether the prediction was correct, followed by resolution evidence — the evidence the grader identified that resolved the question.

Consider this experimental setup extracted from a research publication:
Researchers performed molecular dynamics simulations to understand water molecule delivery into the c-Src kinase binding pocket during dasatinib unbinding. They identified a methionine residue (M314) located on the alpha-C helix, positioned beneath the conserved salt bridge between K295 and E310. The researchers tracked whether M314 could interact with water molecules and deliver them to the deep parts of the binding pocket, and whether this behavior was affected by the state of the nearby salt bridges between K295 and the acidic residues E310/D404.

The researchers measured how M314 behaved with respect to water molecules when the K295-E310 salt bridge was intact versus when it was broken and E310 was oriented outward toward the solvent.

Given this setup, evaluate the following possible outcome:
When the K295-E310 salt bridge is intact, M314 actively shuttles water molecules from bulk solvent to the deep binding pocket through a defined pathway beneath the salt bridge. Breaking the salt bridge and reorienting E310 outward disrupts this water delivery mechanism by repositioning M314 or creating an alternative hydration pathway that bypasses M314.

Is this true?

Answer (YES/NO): NO